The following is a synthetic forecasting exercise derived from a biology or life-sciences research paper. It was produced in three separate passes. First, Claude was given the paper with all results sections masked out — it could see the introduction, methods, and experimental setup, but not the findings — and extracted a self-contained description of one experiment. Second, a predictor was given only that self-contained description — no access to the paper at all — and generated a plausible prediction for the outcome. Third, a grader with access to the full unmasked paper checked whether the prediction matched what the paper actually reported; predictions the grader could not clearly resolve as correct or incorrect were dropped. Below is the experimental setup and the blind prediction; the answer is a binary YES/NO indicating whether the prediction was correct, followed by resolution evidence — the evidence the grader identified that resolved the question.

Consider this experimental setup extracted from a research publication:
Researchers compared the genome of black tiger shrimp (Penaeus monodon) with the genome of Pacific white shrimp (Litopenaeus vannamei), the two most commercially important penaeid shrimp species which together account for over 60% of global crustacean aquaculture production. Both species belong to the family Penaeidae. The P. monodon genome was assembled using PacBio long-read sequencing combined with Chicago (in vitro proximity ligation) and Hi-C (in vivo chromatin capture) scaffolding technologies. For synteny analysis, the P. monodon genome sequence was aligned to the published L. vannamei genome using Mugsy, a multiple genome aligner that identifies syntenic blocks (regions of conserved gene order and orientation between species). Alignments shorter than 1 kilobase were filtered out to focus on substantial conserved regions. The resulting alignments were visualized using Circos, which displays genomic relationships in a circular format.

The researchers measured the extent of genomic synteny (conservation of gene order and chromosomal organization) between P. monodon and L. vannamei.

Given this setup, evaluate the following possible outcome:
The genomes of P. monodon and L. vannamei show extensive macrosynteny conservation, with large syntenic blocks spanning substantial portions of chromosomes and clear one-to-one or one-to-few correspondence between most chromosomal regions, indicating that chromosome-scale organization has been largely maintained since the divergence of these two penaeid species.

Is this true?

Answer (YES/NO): YES